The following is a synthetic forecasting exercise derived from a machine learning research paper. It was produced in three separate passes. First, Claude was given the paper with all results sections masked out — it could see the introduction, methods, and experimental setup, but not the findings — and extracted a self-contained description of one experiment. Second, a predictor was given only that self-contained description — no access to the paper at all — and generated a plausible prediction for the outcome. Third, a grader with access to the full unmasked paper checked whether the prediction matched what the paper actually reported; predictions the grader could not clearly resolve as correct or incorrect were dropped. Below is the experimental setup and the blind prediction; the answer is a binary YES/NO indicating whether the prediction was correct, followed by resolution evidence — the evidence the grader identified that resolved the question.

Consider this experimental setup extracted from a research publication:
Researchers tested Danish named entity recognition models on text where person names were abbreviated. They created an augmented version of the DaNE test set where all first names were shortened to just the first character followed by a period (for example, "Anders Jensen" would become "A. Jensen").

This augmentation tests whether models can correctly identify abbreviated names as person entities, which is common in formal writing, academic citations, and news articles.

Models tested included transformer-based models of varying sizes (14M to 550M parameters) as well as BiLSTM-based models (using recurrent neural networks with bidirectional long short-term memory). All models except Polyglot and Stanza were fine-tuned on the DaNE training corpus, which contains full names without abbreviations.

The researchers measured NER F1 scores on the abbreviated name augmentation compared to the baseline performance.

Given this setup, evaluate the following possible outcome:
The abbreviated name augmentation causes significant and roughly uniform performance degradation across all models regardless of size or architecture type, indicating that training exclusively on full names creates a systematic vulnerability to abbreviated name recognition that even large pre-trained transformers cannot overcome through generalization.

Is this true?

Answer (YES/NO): NO